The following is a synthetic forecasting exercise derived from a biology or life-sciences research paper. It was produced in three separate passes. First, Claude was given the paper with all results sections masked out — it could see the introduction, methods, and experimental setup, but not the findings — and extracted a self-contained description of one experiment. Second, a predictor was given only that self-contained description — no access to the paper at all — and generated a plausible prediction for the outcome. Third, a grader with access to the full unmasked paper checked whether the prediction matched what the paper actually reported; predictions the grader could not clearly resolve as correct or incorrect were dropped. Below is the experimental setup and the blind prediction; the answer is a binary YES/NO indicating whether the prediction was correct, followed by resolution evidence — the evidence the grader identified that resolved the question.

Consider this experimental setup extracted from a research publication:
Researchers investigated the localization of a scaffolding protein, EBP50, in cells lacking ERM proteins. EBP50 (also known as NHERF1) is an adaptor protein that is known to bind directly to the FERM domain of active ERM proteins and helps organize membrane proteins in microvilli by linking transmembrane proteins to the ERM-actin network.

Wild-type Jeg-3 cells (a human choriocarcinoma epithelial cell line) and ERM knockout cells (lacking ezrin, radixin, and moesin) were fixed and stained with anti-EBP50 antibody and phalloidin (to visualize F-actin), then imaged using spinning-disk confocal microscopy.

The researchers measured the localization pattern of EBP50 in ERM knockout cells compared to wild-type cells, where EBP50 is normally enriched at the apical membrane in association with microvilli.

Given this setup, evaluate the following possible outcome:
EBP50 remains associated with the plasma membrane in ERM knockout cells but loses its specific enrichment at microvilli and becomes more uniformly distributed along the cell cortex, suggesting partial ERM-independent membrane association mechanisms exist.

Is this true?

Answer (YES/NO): NO